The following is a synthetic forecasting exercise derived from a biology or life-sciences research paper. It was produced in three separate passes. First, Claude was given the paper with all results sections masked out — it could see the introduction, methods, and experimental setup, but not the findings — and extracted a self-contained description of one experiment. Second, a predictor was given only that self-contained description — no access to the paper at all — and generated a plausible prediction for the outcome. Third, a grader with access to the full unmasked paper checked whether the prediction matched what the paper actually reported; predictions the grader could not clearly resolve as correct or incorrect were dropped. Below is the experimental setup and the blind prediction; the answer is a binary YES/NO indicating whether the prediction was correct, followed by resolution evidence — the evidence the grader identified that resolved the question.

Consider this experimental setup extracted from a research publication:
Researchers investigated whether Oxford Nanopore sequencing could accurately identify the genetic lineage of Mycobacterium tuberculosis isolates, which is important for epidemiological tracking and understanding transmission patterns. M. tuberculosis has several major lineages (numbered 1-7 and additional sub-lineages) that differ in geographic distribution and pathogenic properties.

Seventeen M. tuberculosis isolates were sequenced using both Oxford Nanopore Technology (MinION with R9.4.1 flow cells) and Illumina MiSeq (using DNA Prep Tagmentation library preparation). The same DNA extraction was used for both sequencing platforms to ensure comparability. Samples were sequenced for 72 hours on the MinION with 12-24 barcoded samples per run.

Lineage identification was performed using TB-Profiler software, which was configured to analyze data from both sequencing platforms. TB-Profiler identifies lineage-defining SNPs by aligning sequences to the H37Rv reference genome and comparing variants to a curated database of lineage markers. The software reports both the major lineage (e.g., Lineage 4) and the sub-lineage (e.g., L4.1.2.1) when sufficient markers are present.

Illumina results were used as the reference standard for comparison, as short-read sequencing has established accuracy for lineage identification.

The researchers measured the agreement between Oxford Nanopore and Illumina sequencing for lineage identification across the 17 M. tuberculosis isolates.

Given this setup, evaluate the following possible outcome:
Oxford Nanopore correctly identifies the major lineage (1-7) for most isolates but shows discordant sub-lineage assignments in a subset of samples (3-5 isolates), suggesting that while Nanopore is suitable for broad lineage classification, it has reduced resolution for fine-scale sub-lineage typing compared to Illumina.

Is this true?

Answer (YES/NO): NO